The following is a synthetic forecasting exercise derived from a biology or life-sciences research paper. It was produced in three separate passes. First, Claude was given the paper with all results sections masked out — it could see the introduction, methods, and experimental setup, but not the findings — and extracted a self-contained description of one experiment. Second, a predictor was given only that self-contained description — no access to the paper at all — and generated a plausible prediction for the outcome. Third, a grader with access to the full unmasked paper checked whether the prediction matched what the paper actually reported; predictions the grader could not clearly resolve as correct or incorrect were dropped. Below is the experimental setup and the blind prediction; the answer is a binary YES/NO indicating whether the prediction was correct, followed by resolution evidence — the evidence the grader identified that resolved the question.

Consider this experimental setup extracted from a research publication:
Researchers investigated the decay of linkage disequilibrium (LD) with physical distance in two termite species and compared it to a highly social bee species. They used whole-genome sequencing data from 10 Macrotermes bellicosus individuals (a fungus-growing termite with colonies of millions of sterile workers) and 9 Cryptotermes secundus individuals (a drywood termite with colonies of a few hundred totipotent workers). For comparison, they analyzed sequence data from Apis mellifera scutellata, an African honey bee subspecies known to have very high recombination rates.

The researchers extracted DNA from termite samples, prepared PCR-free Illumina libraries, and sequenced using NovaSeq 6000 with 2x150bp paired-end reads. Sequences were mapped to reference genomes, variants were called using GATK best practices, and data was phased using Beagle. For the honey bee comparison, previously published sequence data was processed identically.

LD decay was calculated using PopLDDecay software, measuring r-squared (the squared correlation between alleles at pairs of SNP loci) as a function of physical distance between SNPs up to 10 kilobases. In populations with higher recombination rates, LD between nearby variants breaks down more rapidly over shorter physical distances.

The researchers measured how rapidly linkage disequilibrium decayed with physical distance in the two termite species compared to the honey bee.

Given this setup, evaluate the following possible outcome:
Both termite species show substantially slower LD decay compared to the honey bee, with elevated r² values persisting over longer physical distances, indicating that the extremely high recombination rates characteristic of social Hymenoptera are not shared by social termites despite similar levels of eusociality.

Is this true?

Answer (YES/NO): YES